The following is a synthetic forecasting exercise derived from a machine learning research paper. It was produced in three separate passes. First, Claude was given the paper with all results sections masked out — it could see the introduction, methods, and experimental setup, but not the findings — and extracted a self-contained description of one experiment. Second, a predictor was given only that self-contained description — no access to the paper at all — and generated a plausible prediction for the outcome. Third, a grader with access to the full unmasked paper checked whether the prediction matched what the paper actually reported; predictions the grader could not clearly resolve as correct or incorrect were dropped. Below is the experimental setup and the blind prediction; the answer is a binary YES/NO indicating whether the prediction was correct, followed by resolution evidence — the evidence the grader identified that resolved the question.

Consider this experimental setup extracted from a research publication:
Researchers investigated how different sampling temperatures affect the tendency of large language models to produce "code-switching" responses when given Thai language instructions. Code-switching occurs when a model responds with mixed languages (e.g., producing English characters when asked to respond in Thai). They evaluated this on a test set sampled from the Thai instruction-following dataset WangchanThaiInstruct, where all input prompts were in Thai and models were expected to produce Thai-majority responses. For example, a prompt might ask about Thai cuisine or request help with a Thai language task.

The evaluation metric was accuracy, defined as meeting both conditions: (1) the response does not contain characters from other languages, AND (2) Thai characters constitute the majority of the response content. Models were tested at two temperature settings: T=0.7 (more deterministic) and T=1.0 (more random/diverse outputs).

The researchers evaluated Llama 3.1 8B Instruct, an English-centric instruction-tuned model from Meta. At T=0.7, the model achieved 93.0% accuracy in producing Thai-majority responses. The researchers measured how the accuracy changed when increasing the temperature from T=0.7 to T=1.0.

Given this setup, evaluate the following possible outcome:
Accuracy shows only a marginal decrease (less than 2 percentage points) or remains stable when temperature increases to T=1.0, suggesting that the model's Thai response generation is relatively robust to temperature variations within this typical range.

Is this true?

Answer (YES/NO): NO